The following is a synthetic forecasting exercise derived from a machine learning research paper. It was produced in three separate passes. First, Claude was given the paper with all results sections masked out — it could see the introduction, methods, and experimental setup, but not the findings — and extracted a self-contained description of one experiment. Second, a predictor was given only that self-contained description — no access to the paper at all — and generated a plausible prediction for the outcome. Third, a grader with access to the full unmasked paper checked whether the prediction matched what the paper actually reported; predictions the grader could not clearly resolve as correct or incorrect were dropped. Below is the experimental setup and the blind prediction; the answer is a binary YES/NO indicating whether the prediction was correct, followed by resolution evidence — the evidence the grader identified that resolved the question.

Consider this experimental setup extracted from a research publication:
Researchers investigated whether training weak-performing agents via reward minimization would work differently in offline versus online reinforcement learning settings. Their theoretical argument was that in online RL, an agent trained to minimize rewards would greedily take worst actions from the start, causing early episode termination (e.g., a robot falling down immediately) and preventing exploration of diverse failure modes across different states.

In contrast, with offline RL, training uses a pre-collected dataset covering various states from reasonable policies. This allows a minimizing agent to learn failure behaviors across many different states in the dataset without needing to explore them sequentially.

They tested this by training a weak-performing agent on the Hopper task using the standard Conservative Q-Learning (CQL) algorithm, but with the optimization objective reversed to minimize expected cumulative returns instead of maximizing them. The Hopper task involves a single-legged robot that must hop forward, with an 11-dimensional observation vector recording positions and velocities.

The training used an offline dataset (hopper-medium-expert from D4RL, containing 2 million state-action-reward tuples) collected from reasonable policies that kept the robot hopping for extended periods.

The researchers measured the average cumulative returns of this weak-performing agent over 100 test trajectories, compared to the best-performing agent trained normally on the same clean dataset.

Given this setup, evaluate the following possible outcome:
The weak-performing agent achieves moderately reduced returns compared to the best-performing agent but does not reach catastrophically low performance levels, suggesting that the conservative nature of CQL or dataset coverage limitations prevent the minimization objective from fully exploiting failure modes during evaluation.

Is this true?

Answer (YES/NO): NO